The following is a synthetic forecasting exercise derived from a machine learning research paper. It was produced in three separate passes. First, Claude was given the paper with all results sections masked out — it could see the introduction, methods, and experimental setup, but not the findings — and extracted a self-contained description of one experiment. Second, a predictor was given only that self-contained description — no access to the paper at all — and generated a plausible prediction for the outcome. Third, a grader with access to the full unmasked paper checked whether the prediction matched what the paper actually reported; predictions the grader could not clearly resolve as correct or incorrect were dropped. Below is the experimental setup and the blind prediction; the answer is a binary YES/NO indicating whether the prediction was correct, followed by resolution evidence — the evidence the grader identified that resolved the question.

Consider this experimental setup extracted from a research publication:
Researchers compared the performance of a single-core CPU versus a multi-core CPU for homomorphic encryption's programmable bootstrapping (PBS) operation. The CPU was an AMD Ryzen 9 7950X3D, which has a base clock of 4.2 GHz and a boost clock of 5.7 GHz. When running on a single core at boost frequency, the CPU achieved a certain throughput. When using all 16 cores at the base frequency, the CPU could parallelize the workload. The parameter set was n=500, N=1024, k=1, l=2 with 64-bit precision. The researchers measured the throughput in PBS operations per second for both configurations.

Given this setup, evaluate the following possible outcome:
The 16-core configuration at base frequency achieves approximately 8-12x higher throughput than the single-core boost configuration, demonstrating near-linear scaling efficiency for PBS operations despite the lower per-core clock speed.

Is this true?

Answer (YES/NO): NO